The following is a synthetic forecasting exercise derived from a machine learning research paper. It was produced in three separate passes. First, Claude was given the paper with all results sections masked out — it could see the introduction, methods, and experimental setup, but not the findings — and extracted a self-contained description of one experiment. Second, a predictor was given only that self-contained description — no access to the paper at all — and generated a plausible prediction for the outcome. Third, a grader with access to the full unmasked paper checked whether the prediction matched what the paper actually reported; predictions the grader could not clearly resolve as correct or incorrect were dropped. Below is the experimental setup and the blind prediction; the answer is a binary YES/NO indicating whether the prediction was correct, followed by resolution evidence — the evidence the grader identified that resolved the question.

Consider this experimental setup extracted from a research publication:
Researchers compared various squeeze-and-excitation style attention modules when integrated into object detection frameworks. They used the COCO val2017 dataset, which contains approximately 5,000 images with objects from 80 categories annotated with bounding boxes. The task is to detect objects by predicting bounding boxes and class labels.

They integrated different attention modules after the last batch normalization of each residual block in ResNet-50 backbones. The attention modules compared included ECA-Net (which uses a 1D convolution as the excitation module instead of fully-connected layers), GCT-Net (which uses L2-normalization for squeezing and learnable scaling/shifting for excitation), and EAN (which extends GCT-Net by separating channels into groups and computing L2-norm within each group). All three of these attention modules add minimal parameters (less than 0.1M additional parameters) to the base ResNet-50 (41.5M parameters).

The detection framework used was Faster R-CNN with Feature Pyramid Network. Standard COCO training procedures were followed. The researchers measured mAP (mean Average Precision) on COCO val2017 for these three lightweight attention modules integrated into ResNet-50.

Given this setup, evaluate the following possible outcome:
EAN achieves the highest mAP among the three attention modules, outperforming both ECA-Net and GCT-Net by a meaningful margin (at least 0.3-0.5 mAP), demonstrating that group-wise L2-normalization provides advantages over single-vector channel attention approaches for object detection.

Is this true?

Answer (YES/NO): NO